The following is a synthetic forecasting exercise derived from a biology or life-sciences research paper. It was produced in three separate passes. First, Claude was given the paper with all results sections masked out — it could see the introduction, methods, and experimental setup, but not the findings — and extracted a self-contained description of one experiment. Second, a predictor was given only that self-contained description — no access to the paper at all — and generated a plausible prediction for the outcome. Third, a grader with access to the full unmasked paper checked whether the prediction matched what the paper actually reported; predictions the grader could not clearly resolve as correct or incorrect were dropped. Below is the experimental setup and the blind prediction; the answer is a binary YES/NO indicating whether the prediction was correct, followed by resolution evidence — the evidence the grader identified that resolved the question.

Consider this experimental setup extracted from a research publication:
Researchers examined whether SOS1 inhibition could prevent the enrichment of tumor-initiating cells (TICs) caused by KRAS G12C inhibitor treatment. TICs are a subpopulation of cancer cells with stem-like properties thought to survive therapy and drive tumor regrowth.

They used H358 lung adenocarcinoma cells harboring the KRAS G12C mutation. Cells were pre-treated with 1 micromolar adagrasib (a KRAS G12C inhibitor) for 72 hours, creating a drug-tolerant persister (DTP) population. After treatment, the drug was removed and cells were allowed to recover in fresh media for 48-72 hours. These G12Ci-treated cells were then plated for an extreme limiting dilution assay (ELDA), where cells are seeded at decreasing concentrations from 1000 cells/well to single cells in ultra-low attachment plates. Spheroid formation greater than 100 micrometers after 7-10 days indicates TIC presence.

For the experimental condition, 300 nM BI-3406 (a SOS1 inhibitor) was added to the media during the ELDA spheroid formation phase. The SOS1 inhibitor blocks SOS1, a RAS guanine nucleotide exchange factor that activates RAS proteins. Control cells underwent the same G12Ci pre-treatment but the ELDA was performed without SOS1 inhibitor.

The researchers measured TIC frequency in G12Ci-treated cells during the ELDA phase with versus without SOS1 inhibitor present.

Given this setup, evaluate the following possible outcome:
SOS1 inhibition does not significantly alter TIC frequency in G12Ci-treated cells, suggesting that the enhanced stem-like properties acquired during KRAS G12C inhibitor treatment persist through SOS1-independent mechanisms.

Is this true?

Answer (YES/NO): NO